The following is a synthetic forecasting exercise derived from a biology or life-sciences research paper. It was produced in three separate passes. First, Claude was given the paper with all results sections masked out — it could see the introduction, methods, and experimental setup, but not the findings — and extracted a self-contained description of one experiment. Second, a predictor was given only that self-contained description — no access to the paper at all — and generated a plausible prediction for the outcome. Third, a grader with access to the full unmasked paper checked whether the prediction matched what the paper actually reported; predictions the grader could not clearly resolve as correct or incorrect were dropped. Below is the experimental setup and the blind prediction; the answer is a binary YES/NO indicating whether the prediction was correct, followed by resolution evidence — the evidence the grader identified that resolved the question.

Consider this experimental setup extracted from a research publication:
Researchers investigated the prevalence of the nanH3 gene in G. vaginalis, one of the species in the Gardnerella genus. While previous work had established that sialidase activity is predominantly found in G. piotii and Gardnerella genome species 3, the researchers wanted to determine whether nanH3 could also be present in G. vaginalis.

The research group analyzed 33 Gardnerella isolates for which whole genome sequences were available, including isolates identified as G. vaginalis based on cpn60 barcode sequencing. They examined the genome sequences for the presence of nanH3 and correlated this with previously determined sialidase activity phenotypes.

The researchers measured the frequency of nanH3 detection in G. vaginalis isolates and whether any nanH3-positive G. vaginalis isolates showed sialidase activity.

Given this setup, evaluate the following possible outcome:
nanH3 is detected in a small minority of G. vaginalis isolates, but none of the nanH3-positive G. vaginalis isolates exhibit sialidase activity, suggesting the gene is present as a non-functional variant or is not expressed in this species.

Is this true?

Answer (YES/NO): NO